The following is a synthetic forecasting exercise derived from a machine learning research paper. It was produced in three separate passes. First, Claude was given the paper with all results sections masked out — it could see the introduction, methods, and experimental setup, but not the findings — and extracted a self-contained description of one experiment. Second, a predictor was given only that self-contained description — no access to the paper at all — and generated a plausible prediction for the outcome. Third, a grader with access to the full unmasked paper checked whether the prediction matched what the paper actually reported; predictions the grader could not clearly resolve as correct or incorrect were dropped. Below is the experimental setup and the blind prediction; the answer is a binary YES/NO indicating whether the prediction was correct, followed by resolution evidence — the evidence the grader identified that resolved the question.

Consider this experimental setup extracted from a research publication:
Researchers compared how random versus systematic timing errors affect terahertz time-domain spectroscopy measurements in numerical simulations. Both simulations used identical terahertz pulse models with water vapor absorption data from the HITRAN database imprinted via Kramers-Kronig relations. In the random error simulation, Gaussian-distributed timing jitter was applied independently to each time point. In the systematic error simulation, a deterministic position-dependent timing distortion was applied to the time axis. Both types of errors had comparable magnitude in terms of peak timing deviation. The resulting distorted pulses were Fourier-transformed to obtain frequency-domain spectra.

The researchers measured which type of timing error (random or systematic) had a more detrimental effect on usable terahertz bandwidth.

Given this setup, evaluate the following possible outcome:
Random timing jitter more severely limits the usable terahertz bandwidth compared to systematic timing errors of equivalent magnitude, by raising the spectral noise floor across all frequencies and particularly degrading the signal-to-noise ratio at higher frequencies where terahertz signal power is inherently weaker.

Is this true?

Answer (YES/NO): YES